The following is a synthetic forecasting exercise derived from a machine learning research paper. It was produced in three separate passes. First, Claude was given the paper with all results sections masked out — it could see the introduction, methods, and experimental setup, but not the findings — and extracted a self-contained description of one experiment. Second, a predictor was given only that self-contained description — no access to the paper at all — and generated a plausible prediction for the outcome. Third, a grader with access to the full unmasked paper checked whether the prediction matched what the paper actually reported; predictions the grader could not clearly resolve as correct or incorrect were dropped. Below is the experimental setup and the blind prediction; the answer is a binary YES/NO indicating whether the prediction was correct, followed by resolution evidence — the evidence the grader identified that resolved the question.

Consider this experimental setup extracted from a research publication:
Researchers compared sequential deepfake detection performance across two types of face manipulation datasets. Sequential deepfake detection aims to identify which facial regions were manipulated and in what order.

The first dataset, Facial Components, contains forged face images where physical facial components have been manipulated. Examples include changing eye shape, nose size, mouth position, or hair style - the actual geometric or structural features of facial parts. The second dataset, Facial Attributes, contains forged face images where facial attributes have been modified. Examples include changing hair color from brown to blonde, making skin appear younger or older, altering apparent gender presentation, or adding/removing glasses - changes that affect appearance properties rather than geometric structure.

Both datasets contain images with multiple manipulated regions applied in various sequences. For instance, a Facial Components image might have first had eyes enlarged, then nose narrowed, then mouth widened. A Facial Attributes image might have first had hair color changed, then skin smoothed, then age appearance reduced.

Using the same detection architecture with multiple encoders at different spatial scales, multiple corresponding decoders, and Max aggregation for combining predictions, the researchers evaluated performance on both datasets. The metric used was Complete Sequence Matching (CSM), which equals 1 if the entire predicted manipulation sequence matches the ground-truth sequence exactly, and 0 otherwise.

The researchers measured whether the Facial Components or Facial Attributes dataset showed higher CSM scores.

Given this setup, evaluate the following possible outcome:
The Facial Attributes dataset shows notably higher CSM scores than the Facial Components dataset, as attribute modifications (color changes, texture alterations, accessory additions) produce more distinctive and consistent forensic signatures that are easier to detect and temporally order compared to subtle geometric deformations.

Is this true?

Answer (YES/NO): NO